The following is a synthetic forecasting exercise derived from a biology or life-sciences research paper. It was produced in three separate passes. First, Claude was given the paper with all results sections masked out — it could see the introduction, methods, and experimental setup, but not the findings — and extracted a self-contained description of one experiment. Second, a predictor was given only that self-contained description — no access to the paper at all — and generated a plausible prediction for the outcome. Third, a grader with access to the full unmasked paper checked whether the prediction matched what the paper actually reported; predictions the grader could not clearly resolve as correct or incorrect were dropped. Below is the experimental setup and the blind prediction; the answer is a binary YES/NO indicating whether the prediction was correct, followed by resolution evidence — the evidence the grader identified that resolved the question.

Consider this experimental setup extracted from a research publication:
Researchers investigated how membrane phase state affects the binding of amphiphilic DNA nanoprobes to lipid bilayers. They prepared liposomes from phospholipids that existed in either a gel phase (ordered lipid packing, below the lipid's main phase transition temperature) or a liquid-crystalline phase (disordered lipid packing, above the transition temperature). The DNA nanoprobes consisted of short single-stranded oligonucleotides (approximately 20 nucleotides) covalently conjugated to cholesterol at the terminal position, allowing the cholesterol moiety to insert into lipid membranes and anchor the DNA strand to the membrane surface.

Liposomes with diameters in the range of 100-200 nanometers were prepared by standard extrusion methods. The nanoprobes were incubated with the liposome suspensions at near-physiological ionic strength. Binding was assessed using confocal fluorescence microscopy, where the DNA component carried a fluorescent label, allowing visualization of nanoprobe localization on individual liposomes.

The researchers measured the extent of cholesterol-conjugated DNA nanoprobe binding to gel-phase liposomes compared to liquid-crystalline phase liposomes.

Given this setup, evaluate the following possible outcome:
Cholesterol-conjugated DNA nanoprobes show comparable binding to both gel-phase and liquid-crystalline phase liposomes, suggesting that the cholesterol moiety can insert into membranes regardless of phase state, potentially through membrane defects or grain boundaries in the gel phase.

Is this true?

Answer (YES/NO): NO